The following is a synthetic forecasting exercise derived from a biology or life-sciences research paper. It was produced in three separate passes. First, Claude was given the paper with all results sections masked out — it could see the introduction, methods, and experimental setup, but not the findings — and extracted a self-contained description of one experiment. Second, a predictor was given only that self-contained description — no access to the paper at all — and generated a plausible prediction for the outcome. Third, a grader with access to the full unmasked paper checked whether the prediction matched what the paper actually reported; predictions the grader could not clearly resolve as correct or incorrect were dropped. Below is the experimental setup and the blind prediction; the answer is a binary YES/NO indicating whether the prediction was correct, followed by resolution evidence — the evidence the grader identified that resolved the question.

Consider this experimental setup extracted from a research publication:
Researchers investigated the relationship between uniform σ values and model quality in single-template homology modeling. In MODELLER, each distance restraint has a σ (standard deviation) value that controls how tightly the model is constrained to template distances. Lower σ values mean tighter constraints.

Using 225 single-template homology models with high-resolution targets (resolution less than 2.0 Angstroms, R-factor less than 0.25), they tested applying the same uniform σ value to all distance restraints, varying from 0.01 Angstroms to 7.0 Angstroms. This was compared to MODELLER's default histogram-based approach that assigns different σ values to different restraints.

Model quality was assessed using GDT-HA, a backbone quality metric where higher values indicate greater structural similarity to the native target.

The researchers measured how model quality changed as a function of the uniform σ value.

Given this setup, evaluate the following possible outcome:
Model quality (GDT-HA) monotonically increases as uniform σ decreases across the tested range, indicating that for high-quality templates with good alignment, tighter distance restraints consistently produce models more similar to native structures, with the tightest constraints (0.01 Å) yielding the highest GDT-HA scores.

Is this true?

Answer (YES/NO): NO